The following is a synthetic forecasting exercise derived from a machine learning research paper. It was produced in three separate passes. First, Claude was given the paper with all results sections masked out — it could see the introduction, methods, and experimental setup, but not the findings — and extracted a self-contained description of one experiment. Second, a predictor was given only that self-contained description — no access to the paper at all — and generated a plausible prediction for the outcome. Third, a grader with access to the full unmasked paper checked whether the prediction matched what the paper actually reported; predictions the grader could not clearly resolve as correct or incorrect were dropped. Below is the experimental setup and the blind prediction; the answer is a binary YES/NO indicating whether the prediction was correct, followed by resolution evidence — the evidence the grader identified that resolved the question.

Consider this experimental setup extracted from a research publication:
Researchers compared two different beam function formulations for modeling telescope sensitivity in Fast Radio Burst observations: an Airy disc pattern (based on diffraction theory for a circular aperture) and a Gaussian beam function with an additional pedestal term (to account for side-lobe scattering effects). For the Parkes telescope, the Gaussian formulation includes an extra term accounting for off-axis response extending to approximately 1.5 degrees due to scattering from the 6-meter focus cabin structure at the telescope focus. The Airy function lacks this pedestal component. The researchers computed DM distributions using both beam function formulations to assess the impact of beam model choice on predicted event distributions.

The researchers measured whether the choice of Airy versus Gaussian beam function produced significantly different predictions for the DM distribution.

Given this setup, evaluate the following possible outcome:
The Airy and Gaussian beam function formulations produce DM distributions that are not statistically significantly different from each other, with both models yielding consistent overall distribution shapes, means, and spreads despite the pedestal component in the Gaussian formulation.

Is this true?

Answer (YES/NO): YES